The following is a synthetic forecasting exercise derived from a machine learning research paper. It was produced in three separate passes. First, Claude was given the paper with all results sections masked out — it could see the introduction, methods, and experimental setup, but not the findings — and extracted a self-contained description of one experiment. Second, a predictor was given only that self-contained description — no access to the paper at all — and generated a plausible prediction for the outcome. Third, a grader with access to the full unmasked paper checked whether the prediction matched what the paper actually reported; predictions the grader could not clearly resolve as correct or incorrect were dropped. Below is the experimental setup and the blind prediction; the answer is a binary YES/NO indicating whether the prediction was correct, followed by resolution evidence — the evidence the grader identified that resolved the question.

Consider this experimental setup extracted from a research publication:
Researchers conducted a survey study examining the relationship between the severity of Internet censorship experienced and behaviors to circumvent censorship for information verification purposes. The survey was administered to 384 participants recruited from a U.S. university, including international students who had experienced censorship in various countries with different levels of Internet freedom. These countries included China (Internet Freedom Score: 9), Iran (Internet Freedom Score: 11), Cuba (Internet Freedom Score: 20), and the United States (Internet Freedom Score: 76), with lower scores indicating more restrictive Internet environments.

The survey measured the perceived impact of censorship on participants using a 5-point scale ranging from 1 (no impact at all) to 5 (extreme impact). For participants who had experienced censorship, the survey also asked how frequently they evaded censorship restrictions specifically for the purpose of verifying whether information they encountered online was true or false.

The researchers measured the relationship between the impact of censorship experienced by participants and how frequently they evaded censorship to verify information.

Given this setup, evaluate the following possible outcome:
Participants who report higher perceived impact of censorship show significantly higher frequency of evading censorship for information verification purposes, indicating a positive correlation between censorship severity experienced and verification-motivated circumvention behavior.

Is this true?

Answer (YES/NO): YES